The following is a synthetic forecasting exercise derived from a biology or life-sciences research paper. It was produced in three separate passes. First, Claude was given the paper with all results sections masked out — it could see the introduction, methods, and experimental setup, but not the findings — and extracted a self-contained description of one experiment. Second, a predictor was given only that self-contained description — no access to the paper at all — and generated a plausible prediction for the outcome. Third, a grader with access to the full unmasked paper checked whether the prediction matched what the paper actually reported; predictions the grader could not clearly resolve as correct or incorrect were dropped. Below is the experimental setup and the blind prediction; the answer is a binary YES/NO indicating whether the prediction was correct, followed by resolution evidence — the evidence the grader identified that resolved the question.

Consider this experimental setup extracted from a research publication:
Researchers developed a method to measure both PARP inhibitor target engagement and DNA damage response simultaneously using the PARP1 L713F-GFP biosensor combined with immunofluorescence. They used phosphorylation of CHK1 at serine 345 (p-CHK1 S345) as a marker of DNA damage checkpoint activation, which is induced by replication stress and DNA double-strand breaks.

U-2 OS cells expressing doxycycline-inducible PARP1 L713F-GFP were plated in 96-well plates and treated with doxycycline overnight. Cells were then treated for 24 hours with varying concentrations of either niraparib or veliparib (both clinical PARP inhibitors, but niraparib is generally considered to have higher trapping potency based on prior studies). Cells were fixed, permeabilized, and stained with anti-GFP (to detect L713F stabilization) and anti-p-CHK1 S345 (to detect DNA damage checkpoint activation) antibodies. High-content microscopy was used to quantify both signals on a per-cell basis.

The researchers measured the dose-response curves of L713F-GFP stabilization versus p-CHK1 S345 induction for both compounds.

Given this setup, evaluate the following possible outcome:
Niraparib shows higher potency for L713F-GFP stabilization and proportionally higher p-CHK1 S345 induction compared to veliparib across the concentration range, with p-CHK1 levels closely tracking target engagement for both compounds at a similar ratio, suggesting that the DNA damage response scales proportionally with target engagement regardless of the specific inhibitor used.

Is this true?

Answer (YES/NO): NO